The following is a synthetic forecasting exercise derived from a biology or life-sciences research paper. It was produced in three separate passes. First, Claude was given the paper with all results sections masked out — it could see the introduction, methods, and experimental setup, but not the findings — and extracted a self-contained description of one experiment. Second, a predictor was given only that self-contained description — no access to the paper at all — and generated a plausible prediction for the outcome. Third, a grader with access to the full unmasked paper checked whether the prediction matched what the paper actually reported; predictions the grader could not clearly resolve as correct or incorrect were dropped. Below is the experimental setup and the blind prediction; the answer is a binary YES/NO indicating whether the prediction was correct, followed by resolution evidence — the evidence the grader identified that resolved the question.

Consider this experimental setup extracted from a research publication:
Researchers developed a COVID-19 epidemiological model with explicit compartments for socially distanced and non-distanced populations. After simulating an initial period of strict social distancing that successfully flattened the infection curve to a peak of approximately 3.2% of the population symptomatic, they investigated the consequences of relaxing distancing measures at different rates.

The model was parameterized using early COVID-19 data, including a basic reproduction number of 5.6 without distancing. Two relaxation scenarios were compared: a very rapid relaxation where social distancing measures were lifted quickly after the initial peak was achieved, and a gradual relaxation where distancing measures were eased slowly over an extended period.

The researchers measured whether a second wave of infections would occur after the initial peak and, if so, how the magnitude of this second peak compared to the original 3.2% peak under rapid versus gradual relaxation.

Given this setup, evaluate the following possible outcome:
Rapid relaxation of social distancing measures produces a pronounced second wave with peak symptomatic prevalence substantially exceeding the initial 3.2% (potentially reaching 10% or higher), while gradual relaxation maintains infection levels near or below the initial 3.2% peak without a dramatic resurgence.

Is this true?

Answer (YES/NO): YES